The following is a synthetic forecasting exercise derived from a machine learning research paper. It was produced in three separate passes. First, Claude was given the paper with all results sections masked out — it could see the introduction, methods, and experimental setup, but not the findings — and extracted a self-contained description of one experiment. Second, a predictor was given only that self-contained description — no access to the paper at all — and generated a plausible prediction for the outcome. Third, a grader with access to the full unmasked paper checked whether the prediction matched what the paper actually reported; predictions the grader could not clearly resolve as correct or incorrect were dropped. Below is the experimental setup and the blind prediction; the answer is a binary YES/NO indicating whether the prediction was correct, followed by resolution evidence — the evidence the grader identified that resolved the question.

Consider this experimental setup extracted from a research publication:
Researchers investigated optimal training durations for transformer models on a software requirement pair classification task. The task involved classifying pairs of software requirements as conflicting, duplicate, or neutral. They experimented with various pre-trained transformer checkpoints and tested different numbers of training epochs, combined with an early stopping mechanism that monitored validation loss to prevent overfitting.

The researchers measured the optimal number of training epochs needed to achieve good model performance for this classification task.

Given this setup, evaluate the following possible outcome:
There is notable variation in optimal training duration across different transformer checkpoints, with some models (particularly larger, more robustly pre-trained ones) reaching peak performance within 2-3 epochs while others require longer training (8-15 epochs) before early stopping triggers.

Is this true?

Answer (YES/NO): NO